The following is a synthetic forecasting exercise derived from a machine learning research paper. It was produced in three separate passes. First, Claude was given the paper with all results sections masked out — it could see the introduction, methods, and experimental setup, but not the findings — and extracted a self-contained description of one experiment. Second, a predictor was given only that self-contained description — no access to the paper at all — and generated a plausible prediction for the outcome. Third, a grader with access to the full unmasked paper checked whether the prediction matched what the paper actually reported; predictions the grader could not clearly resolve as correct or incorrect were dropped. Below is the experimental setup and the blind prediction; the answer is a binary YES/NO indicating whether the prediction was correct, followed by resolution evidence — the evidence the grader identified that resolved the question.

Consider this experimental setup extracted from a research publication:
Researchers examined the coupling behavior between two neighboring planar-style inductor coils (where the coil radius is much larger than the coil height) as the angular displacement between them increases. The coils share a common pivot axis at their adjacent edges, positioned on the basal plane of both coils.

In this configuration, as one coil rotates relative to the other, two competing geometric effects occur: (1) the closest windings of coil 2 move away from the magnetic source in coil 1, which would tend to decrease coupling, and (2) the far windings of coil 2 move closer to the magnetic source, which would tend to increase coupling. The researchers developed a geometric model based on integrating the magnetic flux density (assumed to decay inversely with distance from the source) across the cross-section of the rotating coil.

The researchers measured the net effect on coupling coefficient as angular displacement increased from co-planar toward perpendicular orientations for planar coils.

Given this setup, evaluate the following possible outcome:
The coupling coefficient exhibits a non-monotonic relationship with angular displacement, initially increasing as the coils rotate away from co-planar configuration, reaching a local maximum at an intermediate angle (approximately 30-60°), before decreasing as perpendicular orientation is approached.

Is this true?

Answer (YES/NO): NO